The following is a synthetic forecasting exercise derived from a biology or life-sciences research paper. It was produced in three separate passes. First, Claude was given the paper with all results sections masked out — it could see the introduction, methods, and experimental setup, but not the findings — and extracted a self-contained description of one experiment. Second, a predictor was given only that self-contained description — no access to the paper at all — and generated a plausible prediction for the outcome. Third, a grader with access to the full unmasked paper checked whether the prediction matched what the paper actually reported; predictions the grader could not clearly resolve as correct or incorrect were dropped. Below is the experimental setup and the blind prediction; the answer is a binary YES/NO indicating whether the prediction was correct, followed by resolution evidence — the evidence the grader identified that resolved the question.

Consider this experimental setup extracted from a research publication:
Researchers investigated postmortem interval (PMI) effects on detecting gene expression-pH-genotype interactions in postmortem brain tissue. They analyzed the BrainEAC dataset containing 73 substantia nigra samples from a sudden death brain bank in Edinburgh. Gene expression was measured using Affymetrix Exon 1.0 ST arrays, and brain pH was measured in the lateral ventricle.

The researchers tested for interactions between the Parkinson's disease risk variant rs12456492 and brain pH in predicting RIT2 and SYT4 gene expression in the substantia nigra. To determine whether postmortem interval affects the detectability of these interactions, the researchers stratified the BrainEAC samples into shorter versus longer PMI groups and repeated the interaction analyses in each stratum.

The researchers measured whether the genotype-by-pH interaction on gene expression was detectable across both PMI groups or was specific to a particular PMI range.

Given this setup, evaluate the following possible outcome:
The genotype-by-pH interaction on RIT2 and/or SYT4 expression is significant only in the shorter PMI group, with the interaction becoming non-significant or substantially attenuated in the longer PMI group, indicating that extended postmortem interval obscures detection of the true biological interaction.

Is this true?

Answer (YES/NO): NO